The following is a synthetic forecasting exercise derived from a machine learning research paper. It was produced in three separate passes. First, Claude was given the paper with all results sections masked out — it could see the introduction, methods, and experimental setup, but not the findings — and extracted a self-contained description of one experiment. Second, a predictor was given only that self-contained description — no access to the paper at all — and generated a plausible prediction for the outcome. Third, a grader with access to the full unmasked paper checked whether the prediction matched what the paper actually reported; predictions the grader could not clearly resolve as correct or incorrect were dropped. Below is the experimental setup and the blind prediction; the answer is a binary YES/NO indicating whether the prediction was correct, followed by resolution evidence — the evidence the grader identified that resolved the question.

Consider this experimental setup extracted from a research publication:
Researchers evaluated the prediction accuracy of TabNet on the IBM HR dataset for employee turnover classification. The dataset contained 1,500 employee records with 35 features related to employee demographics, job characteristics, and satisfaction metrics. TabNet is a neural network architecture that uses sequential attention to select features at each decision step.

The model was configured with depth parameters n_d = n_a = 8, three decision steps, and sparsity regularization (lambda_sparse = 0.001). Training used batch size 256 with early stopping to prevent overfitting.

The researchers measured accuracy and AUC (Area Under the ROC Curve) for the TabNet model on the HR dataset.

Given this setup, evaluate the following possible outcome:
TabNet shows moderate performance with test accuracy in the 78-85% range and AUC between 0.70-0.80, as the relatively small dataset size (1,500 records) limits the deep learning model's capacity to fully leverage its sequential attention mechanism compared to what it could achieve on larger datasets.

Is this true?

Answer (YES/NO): YES